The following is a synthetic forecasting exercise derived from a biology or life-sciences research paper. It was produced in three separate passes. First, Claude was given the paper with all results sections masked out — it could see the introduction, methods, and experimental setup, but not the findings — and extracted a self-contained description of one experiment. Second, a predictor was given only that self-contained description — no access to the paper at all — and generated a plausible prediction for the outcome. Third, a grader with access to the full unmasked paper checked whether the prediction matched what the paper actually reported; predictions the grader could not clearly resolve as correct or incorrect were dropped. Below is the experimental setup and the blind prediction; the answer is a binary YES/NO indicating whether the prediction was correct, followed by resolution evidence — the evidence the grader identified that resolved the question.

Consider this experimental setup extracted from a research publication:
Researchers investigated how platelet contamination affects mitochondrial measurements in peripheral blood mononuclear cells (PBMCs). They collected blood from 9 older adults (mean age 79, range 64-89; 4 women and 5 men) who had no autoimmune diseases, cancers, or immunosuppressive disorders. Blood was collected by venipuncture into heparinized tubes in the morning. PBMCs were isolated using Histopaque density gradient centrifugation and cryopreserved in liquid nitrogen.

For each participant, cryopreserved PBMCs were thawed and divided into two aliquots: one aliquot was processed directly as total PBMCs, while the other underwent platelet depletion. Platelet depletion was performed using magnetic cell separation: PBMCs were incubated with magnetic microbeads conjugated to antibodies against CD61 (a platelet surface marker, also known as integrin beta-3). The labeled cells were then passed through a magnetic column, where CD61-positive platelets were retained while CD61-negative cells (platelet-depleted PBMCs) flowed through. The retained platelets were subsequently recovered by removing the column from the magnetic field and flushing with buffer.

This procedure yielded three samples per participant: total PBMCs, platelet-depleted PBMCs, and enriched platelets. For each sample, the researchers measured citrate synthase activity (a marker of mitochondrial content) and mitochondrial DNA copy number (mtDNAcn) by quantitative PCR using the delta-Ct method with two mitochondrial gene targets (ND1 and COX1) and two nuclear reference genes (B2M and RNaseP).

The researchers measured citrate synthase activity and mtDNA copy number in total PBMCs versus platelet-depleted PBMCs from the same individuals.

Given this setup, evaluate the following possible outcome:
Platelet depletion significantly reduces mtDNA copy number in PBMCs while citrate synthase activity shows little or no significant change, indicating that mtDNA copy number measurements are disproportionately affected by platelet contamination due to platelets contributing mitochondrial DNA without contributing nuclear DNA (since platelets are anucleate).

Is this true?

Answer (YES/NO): NO